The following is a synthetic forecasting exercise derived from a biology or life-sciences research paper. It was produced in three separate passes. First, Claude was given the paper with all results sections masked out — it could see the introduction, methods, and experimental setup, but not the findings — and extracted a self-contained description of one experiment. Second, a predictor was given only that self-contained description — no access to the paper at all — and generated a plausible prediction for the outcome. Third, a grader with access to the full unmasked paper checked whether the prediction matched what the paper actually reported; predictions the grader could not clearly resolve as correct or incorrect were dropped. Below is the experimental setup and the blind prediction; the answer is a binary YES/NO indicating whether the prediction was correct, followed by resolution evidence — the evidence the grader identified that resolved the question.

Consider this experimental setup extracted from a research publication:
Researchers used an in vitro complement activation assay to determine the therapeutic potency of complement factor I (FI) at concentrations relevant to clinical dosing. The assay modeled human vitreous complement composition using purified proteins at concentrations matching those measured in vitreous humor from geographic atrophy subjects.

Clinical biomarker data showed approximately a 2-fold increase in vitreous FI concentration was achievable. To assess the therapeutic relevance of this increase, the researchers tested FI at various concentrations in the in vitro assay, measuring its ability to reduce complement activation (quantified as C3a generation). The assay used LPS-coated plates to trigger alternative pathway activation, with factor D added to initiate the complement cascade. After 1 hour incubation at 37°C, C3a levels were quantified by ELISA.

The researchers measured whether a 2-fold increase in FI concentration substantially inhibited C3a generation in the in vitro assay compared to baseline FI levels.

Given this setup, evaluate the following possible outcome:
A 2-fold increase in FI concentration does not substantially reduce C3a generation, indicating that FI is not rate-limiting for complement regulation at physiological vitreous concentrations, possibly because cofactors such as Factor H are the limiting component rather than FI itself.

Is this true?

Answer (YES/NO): YES